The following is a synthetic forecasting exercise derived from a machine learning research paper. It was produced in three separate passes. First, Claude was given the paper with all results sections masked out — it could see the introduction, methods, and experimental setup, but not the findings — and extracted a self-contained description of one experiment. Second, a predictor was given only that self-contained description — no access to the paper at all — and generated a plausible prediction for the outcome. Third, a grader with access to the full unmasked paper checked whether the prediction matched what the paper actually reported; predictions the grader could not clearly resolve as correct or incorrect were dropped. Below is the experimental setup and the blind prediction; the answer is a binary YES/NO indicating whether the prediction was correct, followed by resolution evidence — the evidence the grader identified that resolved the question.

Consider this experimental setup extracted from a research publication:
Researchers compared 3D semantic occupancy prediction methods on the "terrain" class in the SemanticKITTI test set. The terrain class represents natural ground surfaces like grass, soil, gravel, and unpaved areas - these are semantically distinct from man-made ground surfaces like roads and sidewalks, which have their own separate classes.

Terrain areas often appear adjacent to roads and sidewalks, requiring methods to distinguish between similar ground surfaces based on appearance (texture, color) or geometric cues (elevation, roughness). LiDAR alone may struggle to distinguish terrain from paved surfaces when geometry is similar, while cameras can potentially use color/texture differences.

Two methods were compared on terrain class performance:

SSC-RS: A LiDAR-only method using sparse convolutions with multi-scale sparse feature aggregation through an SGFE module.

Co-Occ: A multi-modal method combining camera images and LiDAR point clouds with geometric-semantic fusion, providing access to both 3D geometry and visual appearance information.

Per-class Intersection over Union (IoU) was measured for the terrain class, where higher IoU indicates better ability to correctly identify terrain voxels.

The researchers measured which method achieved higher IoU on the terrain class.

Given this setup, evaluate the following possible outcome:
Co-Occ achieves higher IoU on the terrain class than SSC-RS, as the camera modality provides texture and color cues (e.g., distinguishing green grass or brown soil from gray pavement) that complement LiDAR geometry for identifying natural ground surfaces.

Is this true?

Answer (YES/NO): NO